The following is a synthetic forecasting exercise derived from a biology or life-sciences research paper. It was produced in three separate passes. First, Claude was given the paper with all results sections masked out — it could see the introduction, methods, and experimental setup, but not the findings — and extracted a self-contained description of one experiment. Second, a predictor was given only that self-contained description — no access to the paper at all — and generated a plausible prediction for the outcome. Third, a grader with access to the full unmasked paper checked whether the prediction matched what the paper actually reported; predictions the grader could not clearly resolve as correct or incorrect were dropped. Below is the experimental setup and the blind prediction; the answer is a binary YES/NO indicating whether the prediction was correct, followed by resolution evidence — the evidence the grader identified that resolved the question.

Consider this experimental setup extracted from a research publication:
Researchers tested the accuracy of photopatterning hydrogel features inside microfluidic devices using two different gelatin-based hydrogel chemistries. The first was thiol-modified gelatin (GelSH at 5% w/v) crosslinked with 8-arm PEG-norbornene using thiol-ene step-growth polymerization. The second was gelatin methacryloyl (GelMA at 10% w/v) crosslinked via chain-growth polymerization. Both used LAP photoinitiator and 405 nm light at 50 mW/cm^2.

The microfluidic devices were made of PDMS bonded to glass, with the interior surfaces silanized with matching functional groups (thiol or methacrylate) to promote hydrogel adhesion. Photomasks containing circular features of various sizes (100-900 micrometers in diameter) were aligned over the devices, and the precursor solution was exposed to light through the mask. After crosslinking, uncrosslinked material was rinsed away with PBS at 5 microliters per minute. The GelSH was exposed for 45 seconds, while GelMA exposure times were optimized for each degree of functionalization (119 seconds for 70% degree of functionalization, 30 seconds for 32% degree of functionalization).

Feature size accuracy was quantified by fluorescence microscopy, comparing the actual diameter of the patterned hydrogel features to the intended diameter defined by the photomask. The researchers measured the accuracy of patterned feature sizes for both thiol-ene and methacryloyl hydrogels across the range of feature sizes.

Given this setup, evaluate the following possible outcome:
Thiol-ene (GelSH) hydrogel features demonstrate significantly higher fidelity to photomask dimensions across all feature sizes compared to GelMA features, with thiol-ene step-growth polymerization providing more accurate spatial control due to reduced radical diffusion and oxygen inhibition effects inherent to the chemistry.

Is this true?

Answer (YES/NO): YES